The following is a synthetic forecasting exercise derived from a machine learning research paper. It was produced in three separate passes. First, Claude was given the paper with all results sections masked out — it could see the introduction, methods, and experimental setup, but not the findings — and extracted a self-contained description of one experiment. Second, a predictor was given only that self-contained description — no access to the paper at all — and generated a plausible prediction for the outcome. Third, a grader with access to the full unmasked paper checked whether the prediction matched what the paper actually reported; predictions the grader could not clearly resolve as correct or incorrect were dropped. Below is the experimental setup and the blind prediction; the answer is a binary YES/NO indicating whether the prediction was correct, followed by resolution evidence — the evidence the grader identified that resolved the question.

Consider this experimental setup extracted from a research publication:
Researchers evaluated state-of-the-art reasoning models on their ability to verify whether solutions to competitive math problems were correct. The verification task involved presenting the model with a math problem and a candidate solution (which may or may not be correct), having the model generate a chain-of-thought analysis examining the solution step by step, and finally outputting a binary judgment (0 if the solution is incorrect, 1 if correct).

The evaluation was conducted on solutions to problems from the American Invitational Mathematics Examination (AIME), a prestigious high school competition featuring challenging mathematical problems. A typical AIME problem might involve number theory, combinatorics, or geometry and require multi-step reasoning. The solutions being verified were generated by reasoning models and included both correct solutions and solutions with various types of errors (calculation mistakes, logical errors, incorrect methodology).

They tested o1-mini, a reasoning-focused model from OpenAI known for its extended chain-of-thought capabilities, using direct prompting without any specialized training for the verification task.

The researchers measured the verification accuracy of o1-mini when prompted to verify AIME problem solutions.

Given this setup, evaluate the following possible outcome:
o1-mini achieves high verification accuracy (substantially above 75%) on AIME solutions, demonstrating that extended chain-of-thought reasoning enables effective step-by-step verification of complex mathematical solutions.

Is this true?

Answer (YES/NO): NO